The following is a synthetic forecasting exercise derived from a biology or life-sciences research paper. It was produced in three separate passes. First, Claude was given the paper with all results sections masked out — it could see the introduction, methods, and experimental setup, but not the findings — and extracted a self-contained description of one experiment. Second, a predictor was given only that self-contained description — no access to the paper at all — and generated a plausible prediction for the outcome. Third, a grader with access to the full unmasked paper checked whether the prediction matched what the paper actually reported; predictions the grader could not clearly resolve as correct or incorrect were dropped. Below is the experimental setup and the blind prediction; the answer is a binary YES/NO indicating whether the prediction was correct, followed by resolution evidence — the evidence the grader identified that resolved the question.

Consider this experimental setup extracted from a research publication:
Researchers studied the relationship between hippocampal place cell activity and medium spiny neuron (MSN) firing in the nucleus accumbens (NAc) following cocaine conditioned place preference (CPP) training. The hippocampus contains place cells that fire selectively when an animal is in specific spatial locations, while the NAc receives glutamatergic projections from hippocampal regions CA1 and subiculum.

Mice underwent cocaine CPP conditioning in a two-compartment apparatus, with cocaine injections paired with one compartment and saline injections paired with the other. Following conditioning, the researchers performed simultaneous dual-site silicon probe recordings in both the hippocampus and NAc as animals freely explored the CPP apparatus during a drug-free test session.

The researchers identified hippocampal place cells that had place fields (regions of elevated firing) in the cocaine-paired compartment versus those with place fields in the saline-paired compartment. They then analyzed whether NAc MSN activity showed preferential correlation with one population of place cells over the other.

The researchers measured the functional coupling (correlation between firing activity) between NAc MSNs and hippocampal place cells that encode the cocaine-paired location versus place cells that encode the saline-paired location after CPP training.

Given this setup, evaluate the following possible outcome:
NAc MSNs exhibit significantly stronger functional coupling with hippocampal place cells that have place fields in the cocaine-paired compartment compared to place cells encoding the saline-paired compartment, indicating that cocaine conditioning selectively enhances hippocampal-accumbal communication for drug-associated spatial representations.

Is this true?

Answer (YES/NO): YES